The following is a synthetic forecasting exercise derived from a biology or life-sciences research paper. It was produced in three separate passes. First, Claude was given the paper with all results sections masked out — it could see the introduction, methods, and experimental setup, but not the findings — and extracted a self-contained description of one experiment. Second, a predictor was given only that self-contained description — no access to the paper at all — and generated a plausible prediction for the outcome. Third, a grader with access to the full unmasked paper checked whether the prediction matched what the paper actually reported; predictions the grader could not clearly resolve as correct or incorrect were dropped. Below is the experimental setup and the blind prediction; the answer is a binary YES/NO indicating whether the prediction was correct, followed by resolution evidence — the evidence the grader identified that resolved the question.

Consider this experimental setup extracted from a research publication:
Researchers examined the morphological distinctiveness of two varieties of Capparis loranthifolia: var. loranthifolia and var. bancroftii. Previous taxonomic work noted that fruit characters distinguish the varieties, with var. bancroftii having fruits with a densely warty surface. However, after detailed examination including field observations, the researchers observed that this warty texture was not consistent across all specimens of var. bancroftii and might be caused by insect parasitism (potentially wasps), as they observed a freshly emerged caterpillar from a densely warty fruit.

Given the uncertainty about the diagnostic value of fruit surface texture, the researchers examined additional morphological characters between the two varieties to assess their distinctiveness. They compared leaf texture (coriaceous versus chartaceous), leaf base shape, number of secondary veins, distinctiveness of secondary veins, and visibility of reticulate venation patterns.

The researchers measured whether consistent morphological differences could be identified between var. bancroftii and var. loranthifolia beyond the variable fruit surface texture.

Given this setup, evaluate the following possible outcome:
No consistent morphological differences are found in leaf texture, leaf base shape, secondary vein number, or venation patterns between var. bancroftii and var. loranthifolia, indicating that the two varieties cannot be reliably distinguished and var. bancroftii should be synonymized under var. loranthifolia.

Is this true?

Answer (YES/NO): NO